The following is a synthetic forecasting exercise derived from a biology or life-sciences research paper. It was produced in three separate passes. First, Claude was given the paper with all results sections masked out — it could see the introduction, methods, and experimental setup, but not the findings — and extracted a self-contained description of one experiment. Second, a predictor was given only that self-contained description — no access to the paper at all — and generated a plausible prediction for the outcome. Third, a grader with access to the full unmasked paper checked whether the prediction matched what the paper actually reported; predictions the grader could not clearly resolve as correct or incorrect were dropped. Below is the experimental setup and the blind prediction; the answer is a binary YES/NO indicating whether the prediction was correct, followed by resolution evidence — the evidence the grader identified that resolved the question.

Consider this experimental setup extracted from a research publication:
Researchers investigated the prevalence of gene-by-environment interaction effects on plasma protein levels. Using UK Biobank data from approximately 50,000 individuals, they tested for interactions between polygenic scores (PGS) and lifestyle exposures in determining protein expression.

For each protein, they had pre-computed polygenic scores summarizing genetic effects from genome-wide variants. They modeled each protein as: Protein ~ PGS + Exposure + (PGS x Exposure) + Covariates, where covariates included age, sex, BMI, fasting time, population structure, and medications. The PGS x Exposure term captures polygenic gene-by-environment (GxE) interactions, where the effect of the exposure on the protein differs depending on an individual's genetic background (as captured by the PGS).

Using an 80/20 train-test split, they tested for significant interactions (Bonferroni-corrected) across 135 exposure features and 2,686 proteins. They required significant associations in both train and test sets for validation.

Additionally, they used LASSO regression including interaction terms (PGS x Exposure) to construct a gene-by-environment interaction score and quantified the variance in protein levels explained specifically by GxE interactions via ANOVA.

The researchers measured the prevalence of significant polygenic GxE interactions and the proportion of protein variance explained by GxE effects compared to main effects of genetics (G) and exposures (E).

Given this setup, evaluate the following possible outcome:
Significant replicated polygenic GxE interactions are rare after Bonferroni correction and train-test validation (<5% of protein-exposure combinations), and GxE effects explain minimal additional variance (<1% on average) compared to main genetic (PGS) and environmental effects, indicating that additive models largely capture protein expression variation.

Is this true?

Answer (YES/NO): YES